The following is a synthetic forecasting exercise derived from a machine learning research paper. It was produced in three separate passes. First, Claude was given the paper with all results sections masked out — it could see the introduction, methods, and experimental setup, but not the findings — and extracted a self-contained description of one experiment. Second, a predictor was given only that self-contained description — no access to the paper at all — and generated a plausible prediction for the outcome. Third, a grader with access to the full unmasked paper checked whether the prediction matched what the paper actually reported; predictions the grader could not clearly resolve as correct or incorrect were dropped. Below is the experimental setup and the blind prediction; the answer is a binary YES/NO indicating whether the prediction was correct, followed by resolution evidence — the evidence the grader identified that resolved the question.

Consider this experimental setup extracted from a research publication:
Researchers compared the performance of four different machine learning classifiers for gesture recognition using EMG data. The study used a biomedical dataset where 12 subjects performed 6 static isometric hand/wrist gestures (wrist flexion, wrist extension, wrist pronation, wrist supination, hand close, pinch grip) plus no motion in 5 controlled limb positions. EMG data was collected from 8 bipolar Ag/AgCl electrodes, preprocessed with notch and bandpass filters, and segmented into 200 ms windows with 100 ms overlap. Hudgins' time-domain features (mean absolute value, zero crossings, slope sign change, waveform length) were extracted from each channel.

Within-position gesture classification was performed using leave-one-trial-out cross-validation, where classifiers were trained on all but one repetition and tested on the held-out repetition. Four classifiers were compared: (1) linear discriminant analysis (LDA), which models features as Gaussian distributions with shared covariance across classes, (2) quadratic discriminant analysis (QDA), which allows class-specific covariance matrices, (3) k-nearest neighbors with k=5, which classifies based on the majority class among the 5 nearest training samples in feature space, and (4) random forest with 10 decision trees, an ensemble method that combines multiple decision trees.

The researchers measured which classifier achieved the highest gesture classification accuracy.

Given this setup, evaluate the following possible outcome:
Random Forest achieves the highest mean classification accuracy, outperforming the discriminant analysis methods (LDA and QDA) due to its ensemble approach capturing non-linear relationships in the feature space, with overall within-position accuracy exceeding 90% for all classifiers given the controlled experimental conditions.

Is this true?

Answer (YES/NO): NO